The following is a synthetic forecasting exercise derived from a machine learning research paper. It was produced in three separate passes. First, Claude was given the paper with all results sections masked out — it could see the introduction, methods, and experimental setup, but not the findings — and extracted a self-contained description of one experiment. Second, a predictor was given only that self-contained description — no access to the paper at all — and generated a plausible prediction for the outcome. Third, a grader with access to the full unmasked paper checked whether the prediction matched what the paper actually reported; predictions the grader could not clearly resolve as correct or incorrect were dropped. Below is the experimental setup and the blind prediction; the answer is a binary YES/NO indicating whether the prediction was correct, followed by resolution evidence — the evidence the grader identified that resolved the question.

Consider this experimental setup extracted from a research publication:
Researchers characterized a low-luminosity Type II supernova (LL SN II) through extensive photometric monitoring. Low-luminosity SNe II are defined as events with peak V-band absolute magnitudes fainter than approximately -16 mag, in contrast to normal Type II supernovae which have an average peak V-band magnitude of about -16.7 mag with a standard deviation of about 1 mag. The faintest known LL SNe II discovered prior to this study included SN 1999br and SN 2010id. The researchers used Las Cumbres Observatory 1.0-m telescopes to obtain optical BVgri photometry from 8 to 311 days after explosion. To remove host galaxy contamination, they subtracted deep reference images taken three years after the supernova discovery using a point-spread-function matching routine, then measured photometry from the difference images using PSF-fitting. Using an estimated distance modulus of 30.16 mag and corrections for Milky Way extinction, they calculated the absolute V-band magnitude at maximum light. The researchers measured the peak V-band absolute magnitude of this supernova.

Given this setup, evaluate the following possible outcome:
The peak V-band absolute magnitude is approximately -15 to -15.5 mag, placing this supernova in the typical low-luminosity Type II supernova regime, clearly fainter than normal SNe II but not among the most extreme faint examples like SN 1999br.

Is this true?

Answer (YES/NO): NO